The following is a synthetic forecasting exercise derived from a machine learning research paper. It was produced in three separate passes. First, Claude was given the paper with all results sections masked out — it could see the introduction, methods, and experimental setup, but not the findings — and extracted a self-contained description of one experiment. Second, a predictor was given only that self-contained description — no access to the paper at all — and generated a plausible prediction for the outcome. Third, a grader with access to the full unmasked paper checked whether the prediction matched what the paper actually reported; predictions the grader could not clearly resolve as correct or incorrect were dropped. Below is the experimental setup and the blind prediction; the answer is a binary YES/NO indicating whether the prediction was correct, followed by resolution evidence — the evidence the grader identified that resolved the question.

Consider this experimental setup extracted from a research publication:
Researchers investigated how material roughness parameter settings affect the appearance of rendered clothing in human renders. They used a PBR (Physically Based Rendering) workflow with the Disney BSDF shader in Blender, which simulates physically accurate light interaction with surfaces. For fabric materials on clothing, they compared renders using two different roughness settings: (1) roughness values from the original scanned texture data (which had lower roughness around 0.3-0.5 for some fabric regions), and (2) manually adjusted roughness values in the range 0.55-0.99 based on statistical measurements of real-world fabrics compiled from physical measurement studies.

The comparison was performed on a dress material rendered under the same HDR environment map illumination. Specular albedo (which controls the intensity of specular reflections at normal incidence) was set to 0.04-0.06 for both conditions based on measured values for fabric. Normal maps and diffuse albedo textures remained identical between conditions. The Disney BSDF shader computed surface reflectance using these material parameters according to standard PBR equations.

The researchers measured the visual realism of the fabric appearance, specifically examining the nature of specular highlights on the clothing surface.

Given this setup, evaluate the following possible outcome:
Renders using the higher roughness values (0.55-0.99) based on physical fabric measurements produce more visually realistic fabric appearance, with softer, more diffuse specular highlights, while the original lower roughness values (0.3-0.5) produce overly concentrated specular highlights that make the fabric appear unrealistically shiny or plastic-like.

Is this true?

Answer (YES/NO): YES